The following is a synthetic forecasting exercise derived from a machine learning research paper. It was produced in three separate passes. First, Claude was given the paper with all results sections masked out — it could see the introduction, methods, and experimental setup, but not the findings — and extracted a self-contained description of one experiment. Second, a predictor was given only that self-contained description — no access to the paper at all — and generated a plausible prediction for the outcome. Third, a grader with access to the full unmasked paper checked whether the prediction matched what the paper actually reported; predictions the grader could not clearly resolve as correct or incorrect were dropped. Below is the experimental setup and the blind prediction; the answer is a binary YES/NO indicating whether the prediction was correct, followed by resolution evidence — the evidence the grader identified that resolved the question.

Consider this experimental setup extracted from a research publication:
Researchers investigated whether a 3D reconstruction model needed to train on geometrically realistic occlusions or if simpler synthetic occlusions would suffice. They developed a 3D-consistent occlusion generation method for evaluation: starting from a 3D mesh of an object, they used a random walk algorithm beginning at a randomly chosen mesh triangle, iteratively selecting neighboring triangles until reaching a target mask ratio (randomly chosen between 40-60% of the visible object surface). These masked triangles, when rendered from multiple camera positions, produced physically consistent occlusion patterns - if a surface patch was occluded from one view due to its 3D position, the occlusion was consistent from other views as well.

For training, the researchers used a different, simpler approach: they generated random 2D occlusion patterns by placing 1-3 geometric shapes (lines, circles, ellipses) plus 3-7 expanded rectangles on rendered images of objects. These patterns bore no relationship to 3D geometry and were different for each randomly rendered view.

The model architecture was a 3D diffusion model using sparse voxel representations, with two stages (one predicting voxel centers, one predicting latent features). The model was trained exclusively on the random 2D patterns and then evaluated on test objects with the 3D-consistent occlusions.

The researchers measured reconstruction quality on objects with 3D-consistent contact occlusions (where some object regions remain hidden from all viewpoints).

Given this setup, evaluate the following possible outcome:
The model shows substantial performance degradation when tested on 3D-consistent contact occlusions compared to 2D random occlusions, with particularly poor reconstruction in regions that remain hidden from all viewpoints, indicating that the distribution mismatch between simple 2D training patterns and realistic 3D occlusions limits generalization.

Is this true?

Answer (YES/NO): NO